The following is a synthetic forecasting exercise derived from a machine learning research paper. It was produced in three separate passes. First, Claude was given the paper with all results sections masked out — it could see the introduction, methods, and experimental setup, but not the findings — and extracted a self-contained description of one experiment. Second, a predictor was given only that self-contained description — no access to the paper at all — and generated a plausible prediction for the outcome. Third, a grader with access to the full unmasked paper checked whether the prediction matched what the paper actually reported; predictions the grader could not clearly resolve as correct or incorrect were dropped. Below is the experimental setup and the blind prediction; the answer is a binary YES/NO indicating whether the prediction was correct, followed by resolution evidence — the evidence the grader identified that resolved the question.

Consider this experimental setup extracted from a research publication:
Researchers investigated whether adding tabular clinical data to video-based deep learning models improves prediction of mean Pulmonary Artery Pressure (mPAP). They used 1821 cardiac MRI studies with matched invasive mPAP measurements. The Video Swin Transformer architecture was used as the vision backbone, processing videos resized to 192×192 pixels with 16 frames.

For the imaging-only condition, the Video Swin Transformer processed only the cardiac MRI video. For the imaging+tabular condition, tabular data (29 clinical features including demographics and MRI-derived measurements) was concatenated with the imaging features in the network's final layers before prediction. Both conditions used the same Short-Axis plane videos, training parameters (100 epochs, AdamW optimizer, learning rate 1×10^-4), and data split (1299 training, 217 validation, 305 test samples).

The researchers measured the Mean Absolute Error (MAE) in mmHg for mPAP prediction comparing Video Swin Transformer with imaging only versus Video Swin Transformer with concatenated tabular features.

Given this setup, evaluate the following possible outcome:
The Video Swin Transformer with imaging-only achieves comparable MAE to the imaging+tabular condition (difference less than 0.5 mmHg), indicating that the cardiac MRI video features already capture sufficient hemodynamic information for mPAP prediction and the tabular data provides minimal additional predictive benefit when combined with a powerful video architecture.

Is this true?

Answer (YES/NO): NO